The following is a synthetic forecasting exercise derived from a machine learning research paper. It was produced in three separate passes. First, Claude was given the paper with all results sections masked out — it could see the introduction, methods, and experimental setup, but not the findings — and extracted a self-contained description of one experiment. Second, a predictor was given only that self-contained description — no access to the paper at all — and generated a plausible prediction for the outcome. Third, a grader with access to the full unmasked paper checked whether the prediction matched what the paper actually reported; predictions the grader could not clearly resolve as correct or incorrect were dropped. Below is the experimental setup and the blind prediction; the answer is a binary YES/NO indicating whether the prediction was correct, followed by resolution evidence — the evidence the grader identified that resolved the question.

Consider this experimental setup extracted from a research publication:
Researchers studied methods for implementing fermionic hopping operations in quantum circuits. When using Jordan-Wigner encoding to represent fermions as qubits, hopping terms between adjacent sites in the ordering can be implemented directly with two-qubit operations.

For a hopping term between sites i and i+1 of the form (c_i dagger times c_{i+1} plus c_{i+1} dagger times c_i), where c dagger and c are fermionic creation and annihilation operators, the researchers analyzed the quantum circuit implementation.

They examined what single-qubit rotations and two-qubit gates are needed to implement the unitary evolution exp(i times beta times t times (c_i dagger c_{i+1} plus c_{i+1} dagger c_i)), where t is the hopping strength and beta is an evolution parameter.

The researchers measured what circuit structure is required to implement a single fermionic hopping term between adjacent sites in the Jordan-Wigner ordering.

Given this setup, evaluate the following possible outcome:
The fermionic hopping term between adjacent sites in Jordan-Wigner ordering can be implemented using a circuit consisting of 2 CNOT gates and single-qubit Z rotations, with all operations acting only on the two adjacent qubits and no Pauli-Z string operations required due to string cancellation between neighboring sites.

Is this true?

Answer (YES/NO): NO